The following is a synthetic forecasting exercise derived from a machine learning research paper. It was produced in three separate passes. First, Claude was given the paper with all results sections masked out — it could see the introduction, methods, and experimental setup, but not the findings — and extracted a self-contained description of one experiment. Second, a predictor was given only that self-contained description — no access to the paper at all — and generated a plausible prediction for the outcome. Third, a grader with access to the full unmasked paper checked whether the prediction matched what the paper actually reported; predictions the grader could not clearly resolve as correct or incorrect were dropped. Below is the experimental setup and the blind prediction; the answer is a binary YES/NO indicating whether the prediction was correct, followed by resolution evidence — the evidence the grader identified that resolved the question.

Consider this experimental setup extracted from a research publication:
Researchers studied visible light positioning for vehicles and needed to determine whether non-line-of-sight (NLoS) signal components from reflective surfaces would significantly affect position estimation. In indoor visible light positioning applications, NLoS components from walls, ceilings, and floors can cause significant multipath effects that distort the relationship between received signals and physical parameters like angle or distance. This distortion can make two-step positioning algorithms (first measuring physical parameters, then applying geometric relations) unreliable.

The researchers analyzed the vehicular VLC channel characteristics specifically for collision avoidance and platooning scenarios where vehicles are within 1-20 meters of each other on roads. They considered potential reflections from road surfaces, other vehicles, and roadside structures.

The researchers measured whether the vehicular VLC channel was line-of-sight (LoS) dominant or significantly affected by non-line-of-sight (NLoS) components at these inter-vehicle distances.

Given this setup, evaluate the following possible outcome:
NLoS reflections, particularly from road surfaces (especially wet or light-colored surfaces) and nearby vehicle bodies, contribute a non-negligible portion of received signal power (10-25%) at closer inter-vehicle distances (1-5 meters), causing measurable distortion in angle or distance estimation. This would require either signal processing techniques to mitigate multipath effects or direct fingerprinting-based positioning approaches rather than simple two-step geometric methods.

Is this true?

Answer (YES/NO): NO